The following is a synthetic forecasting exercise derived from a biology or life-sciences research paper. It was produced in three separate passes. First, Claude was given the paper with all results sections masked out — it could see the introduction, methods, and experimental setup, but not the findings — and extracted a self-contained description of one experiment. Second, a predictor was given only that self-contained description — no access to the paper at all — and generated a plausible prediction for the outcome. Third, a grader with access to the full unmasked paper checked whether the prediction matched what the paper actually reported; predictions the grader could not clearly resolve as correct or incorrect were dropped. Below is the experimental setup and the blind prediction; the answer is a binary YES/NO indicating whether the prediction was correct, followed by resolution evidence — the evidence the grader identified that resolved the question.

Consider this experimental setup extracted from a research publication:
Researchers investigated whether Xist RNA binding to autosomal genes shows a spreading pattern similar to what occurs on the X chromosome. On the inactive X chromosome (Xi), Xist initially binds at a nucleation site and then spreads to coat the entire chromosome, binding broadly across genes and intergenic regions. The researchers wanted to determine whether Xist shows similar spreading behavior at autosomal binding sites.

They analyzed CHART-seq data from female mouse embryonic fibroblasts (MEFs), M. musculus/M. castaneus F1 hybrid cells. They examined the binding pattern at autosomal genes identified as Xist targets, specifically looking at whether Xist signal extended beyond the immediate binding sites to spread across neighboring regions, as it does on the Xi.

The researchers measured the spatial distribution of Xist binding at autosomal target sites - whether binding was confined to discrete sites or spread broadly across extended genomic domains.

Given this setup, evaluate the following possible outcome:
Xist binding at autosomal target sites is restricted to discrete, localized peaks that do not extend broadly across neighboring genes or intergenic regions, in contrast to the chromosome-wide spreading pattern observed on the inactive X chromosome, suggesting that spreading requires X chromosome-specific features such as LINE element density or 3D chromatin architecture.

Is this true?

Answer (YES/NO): YES